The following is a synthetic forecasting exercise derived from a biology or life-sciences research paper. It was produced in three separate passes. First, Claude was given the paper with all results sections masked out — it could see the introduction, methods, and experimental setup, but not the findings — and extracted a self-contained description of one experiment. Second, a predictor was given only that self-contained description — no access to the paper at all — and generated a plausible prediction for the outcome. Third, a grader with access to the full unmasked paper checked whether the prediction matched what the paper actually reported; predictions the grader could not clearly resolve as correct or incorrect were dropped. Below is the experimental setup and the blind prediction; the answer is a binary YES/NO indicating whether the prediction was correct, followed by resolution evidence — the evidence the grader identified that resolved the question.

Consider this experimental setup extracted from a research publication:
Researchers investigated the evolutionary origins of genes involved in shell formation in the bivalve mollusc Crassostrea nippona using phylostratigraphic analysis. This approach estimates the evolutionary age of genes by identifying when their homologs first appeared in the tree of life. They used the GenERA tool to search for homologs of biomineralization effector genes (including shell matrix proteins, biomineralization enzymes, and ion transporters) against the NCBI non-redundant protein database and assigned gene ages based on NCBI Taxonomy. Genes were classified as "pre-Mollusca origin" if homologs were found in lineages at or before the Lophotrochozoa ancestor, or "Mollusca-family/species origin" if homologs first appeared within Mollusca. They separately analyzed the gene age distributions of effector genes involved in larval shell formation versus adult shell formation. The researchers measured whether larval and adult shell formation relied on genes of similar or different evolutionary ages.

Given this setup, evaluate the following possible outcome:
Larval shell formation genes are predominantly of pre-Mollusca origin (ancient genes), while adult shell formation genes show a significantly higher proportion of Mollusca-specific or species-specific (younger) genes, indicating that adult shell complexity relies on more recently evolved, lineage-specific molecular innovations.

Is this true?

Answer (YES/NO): NO